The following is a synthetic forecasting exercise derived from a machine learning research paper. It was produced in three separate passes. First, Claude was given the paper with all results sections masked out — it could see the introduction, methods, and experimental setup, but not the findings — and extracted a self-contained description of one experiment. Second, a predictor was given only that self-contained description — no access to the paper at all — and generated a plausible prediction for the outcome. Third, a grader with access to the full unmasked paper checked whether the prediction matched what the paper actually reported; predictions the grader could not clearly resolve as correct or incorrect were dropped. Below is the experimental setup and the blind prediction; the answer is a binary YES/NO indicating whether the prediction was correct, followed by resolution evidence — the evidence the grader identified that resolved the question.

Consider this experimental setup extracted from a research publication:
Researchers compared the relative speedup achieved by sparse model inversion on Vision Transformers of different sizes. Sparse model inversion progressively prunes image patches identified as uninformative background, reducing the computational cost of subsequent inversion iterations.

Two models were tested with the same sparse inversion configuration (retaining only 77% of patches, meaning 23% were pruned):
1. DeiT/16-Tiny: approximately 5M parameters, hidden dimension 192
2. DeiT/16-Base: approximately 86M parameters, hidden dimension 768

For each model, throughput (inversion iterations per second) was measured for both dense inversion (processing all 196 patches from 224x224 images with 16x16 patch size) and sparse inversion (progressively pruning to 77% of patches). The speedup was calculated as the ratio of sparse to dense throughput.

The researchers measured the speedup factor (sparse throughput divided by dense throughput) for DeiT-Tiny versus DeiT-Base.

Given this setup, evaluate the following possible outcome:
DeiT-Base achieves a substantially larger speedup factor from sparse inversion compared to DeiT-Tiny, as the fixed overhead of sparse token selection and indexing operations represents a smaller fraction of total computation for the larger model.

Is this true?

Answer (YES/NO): YES